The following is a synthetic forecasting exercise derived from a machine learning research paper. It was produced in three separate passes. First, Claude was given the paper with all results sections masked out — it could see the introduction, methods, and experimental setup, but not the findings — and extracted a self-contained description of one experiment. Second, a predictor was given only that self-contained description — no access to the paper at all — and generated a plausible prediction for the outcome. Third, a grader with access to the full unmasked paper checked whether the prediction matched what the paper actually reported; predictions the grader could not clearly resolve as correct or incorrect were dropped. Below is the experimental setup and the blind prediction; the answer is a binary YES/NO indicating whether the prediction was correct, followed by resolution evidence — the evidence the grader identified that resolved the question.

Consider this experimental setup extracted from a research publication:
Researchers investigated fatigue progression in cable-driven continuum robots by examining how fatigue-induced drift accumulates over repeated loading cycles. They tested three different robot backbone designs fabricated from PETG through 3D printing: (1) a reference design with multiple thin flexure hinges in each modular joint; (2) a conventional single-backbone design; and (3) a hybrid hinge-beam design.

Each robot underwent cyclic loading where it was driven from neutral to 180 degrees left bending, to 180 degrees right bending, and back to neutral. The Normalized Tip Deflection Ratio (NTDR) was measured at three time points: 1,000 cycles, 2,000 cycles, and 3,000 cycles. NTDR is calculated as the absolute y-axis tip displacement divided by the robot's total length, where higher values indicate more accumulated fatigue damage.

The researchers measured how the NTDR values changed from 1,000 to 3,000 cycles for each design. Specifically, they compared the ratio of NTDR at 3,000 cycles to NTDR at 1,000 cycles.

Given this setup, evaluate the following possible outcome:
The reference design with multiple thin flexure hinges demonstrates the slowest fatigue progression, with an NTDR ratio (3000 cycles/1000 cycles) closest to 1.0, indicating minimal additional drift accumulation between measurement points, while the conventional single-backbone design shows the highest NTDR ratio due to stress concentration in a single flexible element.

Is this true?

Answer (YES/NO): NO